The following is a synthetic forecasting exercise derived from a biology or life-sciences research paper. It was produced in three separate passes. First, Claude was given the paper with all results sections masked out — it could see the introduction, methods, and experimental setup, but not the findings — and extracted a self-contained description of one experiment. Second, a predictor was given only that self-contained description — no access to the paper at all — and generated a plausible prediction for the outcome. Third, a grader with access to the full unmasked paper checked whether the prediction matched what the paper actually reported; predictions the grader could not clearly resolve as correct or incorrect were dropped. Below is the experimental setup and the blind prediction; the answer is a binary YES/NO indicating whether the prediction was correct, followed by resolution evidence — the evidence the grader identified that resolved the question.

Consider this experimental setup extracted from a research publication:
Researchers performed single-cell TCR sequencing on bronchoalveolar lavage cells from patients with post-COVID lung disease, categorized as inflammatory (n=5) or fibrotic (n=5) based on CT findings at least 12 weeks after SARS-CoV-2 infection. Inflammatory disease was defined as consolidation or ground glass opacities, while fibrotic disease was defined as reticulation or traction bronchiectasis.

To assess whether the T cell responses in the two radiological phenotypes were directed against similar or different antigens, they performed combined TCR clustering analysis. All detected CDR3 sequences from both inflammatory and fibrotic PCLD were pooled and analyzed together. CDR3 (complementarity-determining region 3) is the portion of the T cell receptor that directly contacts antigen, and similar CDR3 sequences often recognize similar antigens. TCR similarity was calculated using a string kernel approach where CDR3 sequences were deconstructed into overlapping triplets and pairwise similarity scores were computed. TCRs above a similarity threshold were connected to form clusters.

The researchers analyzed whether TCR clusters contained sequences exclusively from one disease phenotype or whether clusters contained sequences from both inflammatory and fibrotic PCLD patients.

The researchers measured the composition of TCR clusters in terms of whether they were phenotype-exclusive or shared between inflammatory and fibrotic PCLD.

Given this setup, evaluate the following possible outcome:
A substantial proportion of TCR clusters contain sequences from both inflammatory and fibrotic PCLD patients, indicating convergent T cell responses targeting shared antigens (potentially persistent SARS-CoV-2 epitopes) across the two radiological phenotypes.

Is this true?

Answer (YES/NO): NO